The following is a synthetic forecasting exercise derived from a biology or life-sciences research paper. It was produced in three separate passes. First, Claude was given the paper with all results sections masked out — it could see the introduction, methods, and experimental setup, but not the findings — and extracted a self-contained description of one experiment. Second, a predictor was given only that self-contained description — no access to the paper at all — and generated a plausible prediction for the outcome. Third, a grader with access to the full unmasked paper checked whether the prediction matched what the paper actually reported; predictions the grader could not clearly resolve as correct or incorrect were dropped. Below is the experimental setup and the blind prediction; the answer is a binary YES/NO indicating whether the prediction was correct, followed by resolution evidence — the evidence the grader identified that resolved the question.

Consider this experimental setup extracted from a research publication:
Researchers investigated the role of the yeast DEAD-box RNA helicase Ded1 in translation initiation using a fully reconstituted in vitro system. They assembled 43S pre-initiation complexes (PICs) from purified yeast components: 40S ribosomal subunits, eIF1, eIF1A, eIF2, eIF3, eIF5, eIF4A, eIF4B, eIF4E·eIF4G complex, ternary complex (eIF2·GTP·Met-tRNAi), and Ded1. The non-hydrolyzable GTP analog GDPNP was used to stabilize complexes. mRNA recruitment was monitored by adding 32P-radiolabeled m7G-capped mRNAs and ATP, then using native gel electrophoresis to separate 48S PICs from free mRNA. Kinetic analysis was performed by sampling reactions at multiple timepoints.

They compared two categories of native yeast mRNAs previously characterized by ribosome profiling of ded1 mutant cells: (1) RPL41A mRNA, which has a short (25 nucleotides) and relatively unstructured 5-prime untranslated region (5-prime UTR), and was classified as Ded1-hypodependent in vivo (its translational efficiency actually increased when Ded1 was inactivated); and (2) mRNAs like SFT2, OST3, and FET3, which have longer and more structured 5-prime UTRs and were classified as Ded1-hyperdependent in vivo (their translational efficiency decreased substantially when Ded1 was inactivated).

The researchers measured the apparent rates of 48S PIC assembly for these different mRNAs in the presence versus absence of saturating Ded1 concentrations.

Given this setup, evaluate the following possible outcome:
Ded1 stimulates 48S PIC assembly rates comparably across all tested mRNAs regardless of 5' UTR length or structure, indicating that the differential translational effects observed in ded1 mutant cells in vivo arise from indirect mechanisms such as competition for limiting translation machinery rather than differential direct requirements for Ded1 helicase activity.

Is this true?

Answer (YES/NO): NO